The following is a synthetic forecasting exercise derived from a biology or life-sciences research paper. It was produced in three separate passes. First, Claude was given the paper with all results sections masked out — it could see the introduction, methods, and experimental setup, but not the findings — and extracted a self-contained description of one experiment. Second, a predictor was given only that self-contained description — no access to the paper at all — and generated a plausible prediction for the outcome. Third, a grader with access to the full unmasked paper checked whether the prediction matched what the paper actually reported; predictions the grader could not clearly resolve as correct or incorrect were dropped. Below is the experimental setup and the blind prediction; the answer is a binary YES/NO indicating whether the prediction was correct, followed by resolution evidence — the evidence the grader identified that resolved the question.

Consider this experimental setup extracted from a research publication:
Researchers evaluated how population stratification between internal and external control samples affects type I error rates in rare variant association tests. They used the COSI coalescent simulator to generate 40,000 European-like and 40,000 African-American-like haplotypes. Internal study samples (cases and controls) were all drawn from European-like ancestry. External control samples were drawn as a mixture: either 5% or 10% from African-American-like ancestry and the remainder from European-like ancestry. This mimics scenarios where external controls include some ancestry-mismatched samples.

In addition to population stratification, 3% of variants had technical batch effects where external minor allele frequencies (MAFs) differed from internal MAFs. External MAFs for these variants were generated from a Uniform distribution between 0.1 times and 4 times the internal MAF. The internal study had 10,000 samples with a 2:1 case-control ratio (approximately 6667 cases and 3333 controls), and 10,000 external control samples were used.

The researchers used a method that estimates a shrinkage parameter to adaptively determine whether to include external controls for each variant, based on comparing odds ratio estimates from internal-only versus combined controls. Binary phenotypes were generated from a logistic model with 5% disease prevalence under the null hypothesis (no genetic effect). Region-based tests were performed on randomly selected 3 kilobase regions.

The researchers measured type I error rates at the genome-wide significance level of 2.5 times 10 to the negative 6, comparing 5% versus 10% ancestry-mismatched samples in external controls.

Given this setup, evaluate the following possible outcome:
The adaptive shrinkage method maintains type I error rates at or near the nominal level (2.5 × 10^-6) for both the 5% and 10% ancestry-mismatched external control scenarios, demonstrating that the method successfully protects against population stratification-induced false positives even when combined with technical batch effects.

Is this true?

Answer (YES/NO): YES